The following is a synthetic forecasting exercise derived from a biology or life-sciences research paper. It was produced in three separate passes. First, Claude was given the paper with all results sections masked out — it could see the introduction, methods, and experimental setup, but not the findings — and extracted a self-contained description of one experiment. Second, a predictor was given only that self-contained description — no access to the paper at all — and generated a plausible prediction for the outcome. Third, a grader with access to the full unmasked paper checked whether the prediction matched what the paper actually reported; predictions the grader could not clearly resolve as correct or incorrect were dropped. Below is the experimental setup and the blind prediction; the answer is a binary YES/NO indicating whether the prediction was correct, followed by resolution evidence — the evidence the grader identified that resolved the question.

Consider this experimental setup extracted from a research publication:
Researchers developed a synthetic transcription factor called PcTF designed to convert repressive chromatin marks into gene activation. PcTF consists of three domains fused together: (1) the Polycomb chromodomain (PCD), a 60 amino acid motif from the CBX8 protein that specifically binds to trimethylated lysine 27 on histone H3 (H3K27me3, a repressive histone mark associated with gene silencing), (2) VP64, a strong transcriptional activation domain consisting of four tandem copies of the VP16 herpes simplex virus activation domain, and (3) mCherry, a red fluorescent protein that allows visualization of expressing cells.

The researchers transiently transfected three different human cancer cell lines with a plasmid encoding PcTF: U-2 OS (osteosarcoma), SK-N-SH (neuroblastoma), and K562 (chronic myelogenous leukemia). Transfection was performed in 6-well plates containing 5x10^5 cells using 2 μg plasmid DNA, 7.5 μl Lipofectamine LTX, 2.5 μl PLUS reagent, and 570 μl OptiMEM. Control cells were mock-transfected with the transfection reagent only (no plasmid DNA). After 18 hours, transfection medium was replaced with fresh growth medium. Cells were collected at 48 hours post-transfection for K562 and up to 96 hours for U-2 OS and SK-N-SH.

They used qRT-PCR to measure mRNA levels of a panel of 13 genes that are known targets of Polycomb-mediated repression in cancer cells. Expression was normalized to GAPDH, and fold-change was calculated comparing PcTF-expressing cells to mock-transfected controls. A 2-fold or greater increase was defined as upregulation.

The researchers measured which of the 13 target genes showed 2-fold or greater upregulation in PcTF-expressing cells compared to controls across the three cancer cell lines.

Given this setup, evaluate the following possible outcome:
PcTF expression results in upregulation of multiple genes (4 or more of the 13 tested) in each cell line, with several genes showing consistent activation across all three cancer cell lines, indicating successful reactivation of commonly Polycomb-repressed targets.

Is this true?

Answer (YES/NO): YES